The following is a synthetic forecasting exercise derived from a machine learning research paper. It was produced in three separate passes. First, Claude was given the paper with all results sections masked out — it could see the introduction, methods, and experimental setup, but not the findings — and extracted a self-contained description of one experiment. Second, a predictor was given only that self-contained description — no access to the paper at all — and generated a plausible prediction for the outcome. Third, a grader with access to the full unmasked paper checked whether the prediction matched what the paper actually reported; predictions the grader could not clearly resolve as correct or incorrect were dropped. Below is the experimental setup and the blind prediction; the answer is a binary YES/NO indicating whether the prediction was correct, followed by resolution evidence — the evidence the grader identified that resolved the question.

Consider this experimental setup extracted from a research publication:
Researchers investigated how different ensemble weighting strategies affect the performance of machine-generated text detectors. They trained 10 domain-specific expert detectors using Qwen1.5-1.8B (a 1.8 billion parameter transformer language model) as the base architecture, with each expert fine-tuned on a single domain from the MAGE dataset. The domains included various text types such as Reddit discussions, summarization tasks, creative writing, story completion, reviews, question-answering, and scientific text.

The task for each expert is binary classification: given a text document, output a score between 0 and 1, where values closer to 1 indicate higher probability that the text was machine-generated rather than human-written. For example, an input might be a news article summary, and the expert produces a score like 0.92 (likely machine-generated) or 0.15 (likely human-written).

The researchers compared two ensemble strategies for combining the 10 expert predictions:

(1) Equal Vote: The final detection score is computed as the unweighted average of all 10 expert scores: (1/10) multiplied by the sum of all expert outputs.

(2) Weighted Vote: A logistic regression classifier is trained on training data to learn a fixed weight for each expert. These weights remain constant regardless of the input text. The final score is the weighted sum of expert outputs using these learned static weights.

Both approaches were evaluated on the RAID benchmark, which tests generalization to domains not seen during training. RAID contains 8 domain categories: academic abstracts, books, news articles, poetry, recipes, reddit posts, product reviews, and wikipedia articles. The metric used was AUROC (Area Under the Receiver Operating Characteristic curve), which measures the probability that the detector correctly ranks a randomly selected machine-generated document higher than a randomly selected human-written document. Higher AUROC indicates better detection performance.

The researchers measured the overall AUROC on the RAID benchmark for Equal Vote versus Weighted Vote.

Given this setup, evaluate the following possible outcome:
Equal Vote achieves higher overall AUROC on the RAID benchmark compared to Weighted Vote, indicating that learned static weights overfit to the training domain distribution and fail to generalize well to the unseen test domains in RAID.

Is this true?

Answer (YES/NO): YES